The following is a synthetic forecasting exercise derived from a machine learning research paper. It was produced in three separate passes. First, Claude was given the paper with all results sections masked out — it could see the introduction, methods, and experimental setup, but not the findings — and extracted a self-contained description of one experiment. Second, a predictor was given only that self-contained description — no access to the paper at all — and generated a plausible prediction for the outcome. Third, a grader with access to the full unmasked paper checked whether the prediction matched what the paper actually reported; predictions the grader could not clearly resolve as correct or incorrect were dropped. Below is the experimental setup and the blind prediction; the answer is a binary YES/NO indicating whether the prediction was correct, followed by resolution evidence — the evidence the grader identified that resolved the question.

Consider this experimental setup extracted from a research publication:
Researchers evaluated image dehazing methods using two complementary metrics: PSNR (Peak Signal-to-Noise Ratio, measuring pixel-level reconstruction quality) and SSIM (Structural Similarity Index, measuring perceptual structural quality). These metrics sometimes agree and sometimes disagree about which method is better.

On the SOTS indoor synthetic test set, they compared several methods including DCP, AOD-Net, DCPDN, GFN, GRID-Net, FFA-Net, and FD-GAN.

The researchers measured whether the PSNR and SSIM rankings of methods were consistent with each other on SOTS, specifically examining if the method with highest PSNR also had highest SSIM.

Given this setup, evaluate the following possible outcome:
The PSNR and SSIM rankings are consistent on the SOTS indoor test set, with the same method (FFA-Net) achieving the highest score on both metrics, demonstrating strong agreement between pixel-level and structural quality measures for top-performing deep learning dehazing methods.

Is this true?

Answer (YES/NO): YES